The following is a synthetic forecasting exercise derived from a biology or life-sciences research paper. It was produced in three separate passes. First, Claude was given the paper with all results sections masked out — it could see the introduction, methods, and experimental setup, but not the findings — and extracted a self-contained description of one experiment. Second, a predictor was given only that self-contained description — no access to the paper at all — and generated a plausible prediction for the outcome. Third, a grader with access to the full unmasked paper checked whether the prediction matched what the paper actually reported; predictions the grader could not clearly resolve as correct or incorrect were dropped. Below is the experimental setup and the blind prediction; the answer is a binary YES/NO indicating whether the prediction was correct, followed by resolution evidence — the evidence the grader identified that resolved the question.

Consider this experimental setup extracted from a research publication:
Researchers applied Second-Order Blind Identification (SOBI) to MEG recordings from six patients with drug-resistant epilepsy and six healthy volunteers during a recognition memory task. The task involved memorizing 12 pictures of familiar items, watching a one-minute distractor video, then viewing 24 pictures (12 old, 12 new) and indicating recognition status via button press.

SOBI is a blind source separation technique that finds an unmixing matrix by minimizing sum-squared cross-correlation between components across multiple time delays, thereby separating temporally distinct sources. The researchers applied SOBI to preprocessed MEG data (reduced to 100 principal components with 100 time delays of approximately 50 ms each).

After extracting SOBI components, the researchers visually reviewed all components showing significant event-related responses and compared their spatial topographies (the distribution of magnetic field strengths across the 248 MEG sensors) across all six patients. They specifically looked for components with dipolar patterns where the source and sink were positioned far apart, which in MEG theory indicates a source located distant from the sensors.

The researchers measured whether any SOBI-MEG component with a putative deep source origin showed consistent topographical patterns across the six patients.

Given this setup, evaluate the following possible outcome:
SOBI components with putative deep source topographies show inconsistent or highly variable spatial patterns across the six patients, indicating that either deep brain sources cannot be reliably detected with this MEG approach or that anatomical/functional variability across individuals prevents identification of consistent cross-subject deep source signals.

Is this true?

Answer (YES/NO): NO